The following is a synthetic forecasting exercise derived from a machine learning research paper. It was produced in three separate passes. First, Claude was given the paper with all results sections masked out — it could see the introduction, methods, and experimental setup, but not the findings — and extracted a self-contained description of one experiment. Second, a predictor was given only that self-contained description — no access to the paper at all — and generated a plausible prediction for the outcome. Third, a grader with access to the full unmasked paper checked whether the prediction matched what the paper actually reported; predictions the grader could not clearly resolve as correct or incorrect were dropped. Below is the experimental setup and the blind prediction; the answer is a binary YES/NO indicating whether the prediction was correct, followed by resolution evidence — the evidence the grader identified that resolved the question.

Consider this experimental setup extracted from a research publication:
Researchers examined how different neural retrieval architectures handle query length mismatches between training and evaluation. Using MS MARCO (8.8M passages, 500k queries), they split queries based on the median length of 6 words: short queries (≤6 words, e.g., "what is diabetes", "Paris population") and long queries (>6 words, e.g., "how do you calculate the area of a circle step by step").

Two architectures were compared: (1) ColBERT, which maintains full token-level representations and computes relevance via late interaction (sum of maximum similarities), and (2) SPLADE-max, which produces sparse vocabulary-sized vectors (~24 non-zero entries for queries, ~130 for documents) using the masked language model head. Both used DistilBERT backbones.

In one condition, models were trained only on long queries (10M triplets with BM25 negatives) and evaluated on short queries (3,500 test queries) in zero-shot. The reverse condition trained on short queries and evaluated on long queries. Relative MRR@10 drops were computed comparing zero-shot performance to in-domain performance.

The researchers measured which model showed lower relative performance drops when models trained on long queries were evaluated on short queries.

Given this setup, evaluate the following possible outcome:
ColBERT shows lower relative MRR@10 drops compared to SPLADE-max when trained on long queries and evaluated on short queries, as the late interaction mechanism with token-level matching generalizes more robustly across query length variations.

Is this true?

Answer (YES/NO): NO